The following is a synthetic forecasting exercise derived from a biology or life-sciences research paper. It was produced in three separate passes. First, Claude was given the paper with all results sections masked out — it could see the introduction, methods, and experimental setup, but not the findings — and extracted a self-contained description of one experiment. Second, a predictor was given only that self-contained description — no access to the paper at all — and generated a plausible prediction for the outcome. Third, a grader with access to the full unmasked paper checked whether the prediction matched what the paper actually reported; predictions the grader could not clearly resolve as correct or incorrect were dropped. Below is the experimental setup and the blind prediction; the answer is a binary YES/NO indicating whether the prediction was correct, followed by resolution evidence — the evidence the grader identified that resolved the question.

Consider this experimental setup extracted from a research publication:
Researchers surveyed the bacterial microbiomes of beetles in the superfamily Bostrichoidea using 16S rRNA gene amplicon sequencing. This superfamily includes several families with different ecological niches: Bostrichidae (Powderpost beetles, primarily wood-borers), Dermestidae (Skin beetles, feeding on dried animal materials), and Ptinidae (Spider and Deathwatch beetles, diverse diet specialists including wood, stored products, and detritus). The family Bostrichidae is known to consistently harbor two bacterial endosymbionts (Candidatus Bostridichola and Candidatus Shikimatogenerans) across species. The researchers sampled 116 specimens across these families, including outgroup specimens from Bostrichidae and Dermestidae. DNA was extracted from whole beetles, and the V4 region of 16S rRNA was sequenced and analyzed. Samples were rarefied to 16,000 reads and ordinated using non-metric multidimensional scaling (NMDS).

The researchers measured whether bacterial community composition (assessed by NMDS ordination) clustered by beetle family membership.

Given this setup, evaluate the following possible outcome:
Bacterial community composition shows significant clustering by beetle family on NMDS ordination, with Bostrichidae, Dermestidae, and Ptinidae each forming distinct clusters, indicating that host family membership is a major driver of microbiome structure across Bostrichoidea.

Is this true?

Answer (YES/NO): NO